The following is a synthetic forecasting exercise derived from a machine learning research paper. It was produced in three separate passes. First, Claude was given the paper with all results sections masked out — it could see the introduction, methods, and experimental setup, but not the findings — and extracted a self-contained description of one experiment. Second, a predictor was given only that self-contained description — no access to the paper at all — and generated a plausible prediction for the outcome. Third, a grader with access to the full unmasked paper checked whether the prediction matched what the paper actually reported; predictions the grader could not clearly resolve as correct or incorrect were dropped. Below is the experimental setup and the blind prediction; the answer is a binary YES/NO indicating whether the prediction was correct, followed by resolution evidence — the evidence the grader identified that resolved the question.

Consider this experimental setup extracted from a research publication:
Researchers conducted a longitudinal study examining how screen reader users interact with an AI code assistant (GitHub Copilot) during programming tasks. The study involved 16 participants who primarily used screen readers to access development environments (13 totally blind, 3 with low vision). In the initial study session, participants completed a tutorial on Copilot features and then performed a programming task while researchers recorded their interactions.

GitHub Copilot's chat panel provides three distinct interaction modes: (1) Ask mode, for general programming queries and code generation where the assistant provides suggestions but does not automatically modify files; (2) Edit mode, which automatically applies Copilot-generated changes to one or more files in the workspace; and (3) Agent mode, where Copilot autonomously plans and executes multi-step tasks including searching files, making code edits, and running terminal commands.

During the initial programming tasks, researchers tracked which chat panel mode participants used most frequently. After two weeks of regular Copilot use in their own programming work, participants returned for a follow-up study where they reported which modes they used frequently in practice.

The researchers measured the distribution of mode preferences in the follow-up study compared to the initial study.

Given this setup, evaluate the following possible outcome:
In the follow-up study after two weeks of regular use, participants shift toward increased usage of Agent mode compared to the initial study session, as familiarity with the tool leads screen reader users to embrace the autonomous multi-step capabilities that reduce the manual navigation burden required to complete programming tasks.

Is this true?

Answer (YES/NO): NO